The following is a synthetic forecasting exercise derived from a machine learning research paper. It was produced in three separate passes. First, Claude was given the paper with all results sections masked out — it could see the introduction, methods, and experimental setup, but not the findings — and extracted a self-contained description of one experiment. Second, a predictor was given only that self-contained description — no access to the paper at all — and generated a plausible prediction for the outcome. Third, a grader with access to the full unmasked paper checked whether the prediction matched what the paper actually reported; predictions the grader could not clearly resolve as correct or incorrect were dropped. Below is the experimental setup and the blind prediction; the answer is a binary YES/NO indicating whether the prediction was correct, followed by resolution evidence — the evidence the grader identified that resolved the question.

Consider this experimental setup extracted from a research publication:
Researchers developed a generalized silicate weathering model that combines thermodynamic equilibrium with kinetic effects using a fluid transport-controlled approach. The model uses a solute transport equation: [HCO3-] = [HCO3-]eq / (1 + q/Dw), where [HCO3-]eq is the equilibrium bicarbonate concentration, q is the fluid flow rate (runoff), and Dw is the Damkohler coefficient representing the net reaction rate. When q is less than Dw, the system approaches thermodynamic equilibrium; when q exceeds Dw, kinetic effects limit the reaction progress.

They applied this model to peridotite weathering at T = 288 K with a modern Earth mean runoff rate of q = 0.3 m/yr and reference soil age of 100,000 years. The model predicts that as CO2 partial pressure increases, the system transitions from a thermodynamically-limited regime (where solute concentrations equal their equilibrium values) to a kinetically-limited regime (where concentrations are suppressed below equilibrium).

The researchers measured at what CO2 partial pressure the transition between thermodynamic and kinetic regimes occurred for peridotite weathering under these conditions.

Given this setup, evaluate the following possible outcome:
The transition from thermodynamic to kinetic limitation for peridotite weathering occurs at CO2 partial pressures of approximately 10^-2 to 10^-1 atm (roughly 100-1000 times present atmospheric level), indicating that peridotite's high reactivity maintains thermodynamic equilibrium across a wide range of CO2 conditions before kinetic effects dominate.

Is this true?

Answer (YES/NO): NO